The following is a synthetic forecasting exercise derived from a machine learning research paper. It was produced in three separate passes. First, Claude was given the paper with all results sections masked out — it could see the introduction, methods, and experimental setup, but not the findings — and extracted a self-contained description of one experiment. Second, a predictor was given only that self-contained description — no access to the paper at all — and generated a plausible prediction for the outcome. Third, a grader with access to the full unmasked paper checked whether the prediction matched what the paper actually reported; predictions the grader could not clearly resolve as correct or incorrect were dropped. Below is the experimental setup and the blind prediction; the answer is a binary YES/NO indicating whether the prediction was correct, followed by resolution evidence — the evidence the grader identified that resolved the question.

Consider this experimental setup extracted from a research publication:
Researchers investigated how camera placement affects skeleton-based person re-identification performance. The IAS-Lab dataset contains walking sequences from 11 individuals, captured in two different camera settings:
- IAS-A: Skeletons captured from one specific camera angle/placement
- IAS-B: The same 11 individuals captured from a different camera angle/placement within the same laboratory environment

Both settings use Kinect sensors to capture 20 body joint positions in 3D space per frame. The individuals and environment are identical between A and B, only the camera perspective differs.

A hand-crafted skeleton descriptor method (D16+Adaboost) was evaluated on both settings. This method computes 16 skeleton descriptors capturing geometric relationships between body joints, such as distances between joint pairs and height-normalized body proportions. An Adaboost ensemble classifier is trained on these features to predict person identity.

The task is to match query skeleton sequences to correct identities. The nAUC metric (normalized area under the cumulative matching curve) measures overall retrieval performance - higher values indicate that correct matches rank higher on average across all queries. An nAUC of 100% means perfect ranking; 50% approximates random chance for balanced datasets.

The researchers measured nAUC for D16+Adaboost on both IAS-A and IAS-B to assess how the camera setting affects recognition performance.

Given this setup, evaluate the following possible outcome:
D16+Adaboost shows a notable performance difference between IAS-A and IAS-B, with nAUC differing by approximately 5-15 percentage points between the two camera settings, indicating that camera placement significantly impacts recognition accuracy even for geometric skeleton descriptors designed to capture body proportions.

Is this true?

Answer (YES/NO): YES